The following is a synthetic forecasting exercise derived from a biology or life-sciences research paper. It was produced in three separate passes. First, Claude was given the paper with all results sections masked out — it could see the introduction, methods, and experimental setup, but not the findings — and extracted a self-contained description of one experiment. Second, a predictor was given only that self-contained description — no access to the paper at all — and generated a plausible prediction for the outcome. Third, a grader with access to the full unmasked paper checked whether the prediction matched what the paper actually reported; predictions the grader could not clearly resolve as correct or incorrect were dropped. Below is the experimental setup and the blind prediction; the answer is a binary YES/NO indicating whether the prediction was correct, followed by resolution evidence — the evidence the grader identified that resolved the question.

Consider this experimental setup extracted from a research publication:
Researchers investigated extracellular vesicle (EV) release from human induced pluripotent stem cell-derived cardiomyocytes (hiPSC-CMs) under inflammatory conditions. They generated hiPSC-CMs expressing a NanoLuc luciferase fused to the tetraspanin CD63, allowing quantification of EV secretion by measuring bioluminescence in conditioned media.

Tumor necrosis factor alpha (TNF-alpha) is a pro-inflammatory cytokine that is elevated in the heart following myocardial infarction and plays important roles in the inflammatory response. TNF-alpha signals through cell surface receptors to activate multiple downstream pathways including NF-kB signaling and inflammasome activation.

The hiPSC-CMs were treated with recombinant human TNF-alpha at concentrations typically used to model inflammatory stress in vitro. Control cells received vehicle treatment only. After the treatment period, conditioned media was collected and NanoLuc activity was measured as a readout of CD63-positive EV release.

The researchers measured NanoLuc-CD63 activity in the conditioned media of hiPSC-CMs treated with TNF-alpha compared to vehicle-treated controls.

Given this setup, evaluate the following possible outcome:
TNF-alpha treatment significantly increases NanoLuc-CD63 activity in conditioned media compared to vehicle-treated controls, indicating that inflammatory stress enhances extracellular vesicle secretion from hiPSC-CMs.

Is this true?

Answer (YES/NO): YES